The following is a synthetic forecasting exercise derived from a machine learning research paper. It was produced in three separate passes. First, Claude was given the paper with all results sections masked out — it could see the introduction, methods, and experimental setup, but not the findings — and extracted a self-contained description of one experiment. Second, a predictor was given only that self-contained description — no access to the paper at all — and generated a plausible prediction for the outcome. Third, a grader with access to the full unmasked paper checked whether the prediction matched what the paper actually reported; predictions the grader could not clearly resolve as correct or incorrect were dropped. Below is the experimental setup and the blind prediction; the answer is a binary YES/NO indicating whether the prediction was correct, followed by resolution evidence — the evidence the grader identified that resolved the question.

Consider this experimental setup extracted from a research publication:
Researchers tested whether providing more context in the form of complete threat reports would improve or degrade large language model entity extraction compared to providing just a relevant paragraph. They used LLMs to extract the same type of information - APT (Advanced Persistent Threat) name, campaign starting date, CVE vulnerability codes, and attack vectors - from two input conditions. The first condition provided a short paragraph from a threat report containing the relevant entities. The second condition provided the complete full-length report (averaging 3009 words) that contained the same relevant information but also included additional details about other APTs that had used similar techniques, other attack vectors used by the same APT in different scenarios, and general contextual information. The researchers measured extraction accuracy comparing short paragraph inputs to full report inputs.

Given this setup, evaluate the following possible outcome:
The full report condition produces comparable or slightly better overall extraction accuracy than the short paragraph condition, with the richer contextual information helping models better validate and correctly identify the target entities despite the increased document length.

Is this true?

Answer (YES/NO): NO